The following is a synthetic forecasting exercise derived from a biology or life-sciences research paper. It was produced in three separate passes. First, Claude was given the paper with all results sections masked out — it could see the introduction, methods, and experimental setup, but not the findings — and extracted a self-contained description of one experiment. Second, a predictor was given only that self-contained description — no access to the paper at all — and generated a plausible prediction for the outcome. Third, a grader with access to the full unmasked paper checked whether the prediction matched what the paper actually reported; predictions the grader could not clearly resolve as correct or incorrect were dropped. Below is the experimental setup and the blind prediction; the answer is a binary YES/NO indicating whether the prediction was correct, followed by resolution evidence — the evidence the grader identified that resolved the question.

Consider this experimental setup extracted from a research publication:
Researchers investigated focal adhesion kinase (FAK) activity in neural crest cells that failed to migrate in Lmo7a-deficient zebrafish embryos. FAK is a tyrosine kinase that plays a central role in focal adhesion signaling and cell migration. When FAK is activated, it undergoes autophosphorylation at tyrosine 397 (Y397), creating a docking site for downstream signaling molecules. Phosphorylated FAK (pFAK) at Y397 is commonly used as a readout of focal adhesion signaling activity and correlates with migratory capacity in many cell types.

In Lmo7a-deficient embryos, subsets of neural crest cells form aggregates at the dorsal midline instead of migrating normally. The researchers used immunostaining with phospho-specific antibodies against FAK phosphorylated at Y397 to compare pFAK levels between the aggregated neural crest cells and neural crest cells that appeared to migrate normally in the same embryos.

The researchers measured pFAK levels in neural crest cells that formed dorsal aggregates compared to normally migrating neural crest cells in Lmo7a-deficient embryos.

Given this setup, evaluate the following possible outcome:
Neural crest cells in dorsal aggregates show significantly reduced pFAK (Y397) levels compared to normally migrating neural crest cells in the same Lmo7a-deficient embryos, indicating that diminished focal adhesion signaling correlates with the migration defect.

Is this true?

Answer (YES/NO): YES